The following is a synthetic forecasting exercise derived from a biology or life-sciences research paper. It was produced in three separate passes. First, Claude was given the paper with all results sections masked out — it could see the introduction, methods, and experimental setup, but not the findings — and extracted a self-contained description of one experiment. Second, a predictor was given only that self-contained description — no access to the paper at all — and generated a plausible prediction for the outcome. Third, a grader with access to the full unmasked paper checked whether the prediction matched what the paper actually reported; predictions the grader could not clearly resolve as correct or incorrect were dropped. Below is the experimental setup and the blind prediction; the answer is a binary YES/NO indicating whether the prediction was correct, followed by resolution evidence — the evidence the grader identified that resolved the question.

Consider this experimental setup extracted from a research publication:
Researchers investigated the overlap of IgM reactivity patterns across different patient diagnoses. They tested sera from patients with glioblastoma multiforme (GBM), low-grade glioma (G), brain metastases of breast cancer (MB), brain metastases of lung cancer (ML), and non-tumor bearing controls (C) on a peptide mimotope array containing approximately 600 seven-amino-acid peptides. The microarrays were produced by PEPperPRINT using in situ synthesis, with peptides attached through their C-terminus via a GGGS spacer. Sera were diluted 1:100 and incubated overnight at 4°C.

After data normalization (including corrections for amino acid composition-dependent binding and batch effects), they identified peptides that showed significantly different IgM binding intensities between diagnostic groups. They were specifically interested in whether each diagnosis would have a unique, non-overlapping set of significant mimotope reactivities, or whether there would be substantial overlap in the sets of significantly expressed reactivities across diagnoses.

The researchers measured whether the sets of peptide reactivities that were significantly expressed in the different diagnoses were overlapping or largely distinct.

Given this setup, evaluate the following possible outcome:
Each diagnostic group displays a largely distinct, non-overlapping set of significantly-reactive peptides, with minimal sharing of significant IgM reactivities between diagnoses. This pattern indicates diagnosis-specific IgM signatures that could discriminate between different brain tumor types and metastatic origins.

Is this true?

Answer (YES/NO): NO